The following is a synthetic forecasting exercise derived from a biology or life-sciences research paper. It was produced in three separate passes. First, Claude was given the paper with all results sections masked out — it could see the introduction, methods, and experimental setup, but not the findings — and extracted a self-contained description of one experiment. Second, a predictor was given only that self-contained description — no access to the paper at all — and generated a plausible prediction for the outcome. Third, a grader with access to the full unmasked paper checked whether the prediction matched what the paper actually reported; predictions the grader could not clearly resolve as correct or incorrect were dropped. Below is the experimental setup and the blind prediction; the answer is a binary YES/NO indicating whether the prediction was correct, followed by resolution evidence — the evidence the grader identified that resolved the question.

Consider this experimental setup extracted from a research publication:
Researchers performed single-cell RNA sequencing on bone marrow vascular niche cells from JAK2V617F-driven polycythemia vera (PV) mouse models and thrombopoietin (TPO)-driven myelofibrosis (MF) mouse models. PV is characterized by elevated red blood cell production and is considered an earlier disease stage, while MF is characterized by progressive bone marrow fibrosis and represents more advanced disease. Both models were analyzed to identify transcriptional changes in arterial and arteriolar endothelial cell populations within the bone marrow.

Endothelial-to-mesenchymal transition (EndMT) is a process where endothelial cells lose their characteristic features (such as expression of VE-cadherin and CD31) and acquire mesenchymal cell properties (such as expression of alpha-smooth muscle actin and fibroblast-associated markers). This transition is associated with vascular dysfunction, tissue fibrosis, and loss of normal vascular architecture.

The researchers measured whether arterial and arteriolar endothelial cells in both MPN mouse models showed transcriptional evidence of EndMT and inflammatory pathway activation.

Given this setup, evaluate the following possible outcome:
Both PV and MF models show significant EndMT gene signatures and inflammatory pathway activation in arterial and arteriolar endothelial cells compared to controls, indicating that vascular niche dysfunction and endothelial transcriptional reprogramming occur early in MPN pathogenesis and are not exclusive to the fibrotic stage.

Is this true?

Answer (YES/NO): YES